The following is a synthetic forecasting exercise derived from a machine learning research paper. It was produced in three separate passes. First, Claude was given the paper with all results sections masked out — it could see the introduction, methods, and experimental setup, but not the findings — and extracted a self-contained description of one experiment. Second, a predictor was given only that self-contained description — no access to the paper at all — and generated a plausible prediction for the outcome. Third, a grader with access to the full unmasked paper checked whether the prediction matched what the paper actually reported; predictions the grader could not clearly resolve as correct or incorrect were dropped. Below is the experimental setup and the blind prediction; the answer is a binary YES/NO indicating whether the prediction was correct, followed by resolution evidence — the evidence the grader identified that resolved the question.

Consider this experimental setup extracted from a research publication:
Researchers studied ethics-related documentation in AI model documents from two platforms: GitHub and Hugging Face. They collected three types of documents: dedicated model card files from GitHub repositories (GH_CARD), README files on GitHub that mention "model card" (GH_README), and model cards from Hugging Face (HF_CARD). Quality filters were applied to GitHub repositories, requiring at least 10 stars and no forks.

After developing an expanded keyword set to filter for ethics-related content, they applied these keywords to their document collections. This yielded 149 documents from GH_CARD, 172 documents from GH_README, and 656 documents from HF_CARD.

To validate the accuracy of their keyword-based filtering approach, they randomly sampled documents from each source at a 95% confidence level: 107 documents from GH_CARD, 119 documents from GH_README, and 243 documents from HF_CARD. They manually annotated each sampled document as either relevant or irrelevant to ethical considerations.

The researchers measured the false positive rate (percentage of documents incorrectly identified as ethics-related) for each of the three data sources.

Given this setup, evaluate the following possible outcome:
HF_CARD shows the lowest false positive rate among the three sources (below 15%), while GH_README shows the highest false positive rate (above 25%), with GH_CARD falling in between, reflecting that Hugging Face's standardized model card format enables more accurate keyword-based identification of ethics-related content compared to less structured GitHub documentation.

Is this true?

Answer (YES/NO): NO